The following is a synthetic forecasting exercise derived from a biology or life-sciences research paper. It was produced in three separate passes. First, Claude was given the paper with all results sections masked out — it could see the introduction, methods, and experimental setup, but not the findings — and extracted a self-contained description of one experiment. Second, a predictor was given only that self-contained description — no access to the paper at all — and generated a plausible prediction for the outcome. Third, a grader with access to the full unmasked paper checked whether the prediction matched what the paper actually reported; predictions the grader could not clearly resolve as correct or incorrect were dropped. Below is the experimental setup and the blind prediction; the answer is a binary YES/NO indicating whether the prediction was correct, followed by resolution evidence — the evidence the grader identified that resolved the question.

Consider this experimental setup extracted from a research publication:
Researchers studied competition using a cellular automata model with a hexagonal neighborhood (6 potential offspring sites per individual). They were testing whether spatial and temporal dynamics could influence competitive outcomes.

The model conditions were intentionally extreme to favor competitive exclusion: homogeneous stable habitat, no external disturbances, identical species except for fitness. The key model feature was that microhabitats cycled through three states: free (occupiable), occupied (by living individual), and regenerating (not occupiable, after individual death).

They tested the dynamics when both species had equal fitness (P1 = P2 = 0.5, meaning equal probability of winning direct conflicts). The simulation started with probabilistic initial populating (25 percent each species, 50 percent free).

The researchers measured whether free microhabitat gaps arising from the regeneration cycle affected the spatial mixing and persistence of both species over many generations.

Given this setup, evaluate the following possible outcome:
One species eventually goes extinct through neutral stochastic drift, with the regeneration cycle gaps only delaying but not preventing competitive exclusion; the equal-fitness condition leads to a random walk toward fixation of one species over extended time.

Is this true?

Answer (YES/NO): NO